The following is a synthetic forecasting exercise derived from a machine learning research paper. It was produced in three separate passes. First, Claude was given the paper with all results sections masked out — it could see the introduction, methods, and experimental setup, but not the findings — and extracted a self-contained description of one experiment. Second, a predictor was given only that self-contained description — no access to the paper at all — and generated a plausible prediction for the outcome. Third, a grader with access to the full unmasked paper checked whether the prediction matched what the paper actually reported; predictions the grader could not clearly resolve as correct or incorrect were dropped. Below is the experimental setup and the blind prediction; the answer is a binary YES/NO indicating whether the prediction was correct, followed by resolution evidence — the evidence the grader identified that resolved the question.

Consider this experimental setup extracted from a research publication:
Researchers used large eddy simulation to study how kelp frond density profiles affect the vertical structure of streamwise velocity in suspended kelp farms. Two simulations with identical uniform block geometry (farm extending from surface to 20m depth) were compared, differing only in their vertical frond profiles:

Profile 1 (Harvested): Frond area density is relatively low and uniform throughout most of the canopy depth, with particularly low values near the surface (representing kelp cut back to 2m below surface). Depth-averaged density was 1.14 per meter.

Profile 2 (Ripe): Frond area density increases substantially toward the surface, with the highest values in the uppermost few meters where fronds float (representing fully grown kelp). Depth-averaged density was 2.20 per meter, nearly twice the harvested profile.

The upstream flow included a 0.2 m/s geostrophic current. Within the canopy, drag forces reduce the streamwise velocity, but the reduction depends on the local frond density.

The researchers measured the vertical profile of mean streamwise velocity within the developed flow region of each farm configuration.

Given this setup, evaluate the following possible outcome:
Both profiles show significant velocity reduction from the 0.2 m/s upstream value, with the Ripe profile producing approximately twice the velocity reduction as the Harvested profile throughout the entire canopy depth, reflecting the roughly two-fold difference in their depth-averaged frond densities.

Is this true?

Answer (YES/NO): NO